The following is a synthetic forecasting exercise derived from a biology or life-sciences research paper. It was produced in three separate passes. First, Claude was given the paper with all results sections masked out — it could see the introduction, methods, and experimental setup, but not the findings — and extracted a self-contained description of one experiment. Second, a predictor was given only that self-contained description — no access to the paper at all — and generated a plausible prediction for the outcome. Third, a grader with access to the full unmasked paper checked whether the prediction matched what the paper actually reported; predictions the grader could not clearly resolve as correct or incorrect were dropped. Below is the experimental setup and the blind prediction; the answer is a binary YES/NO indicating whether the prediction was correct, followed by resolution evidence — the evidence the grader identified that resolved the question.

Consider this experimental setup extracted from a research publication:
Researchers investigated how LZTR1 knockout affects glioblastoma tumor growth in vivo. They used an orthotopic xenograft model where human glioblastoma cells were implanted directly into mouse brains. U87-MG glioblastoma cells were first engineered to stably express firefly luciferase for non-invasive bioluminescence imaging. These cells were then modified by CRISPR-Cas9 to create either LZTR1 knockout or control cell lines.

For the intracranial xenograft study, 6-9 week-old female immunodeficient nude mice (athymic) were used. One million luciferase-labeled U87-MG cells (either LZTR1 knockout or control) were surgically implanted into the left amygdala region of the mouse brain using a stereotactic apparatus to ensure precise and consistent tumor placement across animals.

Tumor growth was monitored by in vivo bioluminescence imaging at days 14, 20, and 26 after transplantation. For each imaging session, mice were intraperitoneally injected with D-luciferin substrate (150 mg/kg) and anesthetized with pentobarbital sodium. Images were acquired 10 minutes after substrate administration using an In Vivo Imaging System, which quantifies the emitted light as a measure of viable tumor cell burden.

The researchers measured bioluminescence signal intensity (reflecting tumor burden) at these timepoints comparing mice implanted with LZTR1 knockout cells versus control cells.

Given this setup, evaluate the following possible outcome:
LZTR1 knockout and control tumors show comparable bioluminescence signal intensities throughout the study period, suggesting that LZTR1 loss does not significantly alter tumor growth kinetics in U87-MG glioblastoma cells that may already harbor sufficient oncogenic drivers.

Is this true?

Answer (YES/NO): NO